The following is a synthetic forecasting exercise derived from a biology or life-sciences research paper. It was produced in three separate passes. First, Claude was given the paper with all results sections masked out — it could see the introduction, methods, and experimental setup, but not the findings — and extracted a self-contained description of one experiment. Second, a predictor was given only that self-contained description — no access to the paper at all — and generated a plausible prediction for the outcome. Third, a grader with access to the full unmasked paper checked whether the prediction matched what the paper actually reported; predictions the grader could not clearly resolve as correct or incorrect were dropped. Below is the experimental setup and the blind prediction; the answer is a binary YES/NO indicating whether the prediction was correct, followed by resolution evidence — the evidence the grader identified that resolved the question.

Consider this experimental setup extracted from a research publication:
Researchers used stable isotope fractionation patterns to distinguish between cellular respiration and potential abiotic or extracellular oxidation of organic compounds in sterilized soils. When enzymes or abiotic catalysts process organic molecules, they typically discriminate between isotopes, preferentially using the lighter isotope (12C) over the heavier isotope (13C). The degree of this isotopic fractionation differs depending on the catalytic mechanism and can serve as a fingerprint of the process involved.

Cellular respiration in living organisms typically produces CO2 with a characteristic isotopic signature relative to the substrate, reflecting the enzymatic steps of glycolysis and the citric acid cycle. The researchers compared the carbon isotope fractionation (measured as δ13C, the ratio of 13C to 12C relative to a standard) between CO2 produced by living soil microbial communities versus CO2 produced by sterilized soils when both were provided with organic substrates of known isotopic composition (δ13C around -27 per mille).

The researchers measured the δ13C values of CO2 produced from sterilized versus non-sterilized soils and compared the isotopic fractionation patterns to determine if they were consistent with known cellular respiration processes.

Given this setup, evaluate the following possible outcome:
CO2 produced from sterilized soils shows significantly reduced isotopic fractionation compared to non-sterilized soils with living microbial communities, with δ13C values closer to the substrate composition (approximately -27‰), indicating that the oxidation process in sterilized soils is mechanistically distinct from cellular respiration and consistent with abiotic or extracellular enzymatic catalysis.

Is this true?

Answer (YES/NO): NO